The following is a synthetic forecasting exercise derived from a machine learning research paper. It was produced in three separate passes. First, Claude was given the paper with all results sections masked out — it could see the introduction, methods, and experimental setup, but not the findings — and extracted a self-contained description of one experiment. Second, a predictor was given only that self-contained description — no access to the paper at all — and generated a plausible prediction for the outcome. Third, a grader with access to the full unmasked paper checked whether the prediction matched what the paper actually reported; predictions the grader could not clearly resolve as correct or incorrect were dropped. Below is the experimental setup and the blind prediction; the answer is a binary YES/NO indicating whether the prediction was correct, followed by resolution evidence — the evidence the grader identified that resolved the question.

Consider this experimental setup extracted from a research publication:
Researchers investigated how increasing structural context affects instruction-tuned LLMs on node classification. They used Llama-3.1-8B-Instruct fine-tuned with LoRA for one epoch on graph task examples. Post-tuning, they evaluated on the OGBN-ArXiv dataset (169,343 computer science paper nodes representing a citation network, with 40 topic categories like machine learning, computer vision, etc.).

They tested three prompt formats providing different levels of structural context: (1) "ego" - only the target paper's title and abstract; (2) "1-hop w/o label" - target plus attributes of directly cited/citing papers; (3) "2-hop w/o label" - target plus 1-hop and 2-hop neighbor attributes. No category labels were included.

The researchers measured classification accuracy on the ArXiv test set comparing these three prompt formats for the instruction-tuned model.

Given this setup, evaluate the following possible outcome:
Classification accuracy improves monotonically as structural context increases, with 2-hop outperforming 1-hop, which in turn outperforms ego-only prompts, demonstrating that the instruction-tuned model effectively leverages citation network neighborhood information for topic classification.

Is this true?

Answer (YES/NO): YES